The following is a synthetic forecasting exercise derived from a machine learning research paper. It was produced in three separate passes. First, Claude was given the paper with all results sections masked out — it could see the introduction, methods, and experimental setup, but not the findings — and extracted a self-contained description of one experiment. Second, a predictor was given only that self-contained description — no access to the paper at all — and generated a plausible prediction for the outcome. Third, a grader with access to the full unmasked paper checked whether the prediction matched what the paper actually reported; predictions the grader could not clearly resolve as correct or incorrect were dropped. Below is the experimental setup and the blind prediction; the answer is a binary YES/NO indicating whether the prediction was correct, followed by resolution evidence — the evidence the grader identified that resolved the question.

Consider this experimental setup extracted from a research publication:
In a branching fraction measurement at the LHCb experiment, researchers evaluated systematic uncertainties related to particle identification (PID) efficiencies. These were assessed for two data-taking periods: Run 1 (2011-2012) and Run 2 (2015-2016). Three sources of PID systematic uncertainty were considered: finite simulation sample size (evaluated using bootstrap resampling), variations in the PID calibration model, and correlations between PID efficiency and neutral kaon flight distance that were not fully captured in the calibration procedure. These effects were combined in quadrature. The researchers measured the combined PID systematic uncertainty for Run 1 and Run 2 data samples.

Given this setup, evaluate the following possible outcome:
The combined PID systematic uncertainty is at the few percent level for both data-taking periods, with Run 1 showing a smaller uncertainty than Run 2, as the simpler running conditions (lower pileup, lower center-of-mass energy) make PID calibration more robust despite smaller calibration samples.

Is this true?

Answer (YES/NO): YES